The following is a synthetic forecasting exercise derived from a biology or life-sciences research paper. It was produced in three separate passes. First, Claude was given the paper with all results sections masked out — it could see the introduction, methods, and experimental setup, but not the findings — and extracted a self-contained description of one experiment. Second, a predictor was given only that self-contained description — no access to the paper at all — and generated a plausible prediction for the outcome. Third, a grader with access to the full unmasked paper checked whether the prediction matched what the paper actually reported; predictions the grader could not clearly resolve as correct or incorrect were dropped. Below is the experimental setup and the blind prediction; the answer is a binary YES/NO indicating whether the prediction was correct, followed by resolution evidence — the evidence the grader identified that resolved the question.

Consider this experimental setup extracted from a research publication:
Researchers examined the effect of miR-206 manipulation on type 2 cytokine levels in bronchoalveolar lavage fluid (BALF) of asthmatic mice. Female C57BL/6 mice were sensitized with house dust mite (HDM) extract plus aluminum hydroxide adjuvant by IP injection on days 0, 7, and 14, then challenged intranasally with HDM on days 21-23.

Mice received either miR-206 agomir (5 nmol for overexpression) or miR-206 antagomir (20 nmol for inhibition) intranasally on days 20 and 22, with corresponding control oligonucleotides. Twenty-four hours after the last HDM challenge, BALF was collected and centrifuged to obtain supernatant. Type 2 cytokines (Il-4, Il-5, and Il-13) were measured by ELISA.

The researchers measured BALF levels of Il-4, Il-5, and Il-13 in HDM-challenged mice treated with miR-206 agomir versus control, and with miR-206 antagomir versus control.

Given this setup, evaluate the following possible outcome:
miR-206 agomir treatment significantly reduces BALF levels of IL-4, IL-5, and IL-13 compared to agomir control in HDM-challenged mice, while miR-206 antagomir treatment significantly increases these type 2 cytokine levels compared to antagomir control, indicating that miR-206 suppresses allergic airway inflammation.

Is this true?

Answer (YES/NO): NO